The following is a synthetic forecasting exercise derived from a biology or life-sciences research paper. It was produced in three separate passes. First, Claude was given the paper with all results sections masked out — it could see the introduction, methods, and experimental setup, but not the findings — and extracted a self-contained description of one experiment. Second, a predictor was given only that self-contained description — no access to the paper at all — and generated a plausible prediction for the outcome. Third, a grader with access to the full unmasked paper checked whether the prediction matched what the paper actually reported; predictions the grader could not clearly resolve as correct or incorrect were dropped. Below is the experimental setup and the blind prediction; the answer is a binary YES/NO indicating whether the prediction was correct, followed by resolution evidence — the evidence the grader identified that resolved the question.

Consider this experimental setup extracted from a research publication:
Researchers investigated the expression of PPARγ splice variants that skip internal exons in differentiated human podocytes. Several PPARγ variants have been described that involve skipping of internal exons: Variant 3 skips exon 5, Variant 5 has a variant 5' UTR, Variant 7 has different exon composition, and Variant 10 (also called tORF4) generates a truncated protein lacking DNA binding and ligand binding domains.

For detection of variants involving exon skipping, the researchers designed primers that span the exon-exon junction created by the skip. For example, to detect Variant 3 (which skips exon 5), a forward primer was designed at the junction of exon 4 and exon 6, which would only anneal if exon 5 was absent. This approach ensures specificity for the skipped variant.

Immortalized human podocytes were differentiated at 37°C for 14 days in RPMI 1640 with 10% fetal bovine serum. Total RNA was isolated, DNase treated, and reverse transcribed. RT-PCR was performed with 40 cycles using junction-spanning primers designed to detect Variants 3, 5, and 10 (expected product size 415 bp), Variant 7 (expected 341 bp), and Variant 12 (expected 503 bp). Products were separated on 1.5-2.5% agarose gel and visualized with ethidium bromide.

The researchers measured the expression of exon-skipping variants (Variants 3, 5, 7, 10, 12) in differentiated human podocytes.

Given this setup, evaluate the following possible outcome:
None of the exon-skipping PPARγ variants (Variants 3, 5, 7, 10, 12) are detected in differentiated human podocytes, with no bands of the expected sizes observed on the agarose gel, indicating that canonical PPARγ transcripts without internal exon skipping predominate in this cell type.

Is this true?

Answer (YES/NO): NO